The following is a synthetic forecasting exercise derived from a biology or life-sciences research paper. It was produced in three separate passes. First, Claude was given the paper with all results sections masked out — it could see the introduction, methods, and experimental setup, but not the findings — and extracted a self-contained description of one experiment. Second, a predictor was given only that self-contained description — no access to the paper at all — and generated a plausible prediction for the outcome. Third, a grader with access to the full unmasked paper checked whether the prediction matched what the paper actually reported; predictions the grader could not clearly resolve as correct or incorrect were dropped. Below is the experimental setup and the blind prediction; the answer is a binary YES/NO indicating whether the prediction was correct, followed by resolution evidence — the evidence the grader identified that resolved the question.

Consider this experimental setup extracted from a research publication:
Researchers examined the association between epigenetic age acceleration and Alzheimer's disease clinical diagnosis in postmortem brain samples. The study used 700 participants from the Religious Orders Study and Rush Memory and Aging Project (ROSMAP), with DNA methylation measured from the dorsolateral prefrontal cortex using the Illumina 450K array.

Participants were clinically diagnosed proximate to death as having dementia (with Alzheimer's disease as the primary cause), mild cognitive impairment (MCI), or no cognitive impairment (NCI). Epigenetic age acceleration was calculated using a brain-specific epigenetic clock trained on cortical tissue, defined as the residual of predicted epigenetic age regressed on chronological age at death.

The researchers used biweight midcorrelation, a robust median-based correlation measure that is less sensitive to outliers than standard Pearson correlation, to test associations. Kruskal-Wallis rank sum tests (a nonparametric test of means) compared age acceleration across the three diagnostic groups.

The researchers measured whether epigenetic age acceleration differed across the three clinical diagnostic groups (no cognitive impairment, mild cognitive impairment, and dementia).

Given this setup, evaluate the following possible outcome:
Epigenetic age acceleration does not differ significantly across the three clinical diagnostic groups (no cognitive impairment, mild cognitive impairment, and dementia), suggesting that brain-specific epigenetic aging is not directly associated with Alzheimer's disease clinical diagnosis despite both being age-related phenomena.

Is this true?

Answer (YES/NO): NO